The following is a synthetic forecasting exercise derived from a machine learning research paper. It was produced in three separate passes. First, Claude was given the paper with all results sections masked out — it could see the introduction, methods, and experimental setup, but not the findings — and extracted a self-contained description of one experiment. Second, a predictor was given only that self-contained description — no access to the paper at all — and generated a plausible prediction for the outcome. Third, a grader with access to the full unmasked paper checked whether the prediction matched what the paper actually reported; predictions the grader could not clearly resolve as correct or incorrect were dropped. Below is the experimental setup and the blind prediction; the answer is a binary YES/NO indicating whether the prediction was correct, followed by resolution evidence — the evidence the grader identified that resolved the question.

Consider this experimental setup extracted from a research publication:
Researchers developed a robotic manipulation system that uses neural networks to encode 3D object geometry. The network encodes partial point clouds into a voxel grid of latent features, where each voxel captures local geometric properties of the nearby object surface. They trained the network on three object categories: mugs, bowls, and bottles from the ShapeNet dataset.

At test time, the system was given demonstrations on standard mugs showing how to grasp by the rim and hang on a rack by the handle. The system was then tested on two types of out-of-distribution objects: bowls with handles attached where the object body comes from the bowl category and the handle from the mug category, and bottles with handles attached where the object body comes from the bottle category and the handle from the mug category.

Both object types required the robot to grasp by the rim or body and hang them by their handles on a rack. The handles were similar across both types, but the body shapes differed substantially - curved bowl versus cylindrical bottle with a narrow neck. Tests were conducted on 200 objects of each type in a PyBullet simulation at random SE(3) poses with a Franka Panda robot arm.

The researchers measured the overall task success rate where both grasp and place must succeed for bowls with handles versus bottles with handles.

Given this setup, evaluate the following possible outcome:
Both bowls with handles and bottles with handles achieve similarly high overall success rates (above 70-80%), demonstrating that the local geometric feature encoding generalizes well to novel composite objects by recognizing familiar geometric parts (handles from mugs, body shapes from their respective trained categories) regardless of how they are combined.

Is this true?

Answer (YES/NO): NO